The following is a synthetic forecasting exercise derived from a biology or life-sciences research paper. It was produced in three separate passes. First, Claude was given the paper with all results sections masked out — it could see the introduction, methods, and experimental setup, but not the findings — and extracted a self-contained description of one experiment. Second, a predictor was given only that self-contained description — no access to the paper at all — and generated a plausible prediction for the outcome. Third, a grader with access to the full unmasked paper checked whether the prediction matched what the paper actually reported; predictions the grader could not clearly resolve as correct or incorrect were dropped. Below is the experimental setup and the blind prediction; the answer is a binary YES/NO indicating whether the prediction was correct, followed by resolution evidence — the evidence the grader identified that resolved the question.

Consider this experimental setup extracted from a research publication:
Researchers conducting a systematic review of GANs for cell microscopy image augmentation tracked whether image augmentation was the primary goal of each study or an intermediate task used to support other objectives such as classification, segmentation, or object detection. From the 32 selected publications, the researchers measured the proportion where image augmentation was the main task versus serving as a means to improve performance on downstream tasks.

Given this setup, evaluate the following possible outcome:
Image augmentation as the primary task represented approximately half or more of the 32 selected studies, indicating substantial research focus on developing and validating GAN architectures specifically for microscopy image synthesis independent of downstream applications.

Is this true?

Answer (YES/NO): YES